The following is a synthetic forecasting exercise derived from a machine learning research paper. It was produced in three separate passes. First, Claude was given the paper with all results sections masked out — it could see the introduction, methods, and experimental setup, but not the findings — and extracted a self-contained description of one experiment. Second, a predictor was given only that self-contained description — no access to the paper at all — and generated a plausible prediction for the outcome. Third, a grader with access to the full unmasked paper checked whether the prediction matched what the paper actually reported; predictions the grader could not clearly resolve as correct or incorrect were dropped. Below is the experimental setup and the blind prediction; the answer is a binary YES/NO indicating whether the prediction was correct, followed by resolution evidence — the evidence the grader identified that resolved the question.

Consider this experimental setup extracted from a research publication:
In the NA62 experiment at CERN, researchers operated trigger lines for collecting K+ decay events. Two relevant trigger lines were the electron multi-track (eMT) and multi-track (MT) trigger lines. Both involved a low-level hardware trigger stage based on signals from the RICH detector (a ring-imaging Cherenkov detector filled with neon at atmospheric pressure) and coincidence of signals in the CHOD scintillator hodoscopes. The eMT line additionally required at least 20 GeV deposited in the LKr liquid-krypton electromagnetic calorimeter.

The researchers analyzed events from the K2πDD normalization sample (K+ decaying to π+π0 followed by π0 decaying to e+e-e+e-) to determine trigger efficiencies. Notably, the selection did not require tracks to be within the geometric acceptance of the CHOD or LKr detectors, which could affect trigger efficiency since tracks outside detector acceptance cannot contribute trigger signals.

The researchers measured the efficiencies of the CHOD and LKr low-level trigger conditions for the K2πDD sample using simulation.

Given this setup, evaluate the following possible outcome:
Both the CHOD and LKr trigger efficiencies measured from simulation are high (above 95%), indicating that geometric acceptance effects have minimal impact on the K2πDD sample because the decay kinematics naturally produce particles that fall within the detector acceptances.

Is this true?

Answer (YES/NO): NO